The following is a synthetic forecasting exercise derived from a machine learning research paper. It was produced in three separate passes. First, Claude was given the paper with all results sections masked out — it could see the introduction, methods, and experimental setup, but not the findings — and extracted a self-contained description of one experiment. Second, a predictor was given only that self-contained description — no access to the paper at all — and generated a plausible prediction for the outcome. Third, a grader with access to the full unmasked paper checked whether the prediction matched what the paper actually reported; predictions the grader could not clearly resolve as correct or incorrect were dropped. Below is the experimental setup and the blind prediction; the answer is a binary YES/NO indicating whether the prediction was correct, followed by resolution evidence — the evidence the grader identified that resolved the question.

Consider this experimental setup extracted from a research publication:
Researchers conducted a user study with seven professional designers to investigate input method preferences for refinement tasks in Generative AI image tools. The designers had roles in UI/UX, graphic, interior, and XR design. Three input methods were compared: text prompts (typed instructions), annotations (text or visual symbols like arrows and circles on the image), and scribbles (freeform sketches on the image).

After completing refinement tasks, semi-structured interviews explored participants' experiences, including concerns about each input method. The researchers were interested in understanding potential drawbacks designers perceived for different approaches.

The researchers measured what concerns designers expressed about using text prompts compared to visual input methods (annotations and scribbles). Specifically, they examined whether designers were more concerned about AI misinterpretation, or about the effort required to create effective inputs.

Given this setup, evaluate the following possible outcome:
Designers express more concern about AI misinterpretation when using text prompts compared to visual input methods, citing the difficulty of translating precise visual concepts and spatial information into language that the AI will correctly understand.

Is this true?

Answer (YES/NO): NO